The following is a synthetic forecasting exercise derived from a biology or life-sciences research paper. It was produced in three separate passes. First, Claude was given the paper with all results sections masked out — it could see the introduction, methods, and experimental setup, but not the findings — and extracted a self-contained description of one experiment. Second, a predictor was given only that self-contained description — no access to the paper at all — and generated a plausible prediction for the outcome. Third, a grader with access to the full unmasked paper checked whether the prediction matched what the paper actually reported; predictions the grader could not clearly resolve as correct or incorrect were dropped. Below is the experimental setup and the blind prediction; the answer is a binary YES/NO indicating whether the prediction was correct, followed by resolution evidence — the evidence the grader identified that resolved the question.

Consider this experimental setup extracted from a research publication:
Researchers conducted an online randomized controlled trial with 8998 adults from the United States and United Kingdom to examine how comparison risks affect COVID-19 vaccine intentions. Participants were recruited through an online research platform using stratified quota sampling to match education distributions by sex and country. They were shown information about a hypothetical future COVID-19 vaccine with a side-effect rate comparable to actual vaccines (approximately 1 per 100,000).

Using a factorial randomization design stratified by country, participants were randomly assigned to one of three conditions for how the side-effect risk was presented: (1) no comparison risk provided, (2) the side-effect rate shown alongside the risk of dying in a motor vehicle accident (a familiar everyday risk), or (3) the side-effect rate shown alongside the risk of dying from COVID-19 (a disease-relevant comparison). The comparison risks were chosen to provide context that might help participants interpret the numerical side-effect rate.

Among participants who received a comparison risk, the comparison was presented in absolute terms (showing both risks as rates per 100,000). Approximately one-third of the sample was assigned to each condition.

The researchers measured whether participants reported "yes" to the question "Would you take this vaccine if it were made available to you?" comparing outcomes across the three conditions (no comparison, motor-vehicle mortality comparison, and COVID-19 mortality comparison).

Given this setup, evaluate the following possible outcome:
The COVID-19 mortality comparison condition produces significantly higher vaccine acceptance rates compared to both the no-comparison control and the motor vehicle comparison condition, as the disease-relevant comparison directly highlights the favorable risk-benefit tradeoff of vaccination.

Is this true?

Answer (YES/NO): NO